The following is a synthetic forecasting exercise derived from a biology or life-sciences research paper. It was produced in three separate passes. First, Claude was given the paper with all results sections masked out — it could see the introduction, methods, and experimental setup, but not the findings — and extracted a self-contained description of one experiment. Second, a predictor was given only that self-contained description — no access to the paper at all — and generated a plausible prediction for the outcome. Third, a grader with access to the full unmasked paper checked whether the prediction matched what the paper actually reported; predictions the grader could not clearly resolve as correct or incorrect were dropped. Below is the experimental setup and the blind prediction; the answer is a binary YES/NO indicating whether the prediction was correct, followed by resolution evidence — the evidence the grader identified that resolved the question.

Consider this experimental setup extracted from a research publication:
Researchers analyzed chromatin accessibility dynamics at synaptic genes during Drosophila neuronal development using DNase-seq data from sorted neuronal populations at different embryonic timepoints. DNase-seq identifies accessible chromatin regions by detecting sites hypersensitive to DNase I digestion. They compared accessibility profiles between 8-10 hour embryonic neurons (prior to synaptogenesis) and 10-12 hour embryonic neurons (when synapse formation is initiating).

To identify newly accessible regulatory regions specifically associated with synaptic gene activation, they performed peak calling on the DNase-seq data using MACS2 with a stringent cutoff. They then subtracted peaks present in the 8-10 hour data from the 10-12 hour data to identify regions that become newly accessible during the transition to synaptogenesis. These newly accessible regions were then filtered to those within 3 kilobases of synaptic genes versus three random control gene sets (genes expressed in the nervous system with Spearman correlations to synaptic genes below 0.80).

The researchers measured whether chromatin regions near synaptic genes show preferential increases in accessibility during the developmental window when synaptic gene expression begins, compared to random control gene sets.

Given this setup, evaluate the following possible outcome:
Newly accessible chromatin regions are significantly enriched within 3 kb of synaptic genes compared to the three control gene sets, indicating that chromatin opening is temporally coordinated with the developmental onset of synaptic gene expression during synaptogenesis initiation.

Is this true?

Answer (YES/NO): YES